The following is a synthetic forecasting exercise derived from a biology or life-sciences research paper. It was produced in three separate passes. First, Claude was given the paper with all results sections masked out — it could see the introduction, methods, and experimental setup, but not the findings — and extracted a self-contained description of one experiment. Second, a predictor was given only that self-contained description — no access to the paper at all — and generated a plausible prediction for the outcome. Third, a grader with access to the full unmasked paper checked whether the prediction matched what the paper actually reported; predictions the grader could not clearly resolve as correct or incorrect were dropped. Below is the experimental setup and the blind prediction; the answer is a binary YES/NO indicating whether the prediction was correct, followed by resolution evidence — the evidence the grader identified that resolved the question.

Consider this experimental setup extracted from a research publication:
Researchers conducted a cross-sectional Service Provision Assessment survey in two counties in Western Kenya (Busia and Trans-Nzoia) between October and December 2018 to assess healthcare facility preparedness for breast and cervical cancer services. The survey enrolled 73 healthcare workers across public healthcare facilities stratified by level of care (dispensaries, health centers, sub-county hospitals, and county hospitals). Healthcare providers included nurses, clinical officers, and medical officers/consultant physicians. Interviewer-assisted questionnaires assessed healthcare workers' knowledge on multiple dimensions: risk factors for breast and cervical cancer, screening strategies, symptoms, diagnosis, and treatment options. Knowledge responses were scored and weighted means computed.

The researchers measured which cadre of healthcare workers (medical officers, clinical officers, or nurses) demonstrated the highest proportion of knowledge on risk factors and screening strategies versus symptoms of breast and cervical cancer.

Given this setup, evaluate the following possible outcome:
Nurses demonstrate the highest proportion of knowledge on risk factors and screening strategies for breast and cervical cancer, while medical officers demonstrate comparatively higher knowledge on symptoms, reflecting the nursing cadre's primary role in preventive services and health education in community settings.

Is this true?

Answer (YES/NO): NO